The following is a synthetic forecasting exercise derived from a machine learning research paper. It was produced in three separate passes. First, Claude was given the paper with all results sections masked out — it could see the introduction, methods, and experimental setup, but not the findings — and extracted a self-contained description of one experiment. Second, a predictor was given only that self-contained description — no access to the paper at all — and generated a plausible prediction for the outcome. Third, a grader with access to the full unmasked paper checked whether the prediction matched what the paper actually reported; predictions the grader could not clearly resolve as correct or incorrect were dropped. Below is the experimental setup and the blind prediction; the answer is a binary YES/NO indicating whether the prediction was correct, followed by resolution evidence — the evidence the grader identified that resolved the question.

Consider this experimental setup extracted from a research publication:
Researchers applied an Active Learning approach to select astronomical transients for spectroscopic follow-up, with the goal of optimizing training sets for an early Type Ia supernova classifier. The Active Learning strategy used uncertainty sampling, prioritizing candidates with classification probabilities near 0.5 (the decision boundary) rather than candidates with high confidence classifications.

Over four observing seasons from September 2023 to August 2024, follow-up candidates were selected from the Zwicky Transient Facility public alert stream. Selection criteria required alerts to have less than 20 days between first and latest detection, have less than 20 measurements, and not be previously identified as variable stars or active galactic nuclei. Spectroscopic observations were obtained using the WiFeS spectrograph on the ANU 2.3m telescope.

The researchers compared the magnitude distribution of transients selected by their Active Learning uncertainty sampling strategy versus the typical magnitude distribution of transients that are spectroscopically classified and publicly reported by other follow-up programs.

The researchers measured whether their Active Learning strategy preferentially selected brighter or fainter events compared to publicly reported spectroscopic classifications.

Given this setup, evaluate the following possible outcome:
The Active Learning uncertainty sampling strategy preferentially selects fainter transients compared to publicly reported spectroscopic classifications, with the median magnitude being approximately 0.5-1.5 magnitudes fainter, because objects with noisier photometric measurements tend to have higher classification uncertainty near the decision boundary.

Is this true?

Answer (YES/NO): NO